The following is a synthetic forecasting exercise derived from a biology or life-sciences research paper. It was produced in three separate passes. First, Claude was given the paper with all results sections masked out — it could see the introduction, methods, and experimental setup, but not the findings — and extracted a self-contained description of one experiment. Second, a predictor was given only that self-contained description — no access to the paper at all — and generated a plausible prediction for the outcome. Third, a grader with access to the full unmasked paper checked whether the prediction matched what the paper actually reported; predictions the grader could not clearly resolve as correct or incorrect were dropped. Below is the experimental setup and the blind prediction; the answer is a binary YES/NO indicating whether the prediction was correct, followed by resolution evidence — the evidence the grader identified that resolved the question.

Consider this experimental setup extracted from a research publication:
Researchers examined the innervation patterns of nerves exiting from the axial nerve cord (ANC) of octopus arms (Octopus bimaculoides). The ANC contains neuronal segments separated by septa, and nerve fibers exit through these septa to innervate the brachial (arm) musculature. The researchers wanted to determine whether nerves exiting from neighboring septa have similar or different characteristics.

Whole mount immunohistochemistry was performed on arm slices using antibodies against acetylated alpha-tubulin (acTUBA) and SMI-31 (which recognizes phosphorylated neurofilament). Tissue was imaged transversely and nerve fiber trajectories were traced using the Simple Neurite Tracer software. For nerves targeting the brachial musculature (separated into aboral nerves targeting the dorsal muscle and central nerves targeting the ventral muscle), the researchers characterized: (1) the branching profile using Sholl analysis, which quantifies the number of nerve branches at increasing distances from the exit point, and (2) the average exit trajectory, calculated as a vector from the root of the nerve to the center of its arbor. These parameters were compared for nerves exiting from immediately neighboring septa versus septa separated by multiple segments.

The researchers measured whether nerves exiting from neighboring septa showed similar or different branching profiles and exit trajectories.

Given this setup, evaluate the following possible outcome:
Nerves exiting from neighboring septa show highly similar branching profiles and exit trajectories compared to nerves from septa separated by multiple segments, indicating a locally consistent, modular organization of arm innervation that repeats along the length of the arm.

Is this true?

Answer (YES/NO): NO